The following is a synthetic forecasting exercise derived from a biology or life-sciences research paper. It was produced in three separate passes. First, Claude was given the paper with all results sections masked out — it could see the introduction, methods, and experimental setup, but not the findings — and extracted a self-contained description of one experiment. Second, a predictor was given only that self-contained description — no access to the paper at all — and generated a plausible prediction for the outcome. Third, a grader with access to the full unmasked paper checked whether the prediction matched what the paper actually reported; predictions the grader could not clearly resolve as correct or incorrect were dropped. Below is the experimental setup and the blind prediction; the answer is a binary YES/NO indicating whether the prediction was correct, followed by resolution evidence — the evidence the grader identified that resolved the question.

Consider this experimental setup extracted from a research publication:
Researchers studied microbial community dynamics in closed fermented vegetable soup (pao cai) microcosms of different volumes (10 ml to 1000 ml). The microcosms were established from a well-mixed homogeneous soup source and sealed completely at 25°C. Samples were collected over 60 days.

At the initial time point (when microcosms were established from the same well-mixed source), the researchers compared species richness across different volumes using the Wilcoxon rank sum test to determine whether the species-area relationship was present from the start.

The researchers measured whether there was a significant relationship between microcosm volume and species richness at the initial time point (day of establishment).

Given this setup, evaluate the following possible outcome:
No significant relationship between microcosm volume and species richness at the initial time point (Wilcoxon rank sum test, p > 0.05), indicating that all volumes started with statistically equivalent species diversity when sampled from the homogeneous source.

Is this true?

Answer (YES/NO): YES